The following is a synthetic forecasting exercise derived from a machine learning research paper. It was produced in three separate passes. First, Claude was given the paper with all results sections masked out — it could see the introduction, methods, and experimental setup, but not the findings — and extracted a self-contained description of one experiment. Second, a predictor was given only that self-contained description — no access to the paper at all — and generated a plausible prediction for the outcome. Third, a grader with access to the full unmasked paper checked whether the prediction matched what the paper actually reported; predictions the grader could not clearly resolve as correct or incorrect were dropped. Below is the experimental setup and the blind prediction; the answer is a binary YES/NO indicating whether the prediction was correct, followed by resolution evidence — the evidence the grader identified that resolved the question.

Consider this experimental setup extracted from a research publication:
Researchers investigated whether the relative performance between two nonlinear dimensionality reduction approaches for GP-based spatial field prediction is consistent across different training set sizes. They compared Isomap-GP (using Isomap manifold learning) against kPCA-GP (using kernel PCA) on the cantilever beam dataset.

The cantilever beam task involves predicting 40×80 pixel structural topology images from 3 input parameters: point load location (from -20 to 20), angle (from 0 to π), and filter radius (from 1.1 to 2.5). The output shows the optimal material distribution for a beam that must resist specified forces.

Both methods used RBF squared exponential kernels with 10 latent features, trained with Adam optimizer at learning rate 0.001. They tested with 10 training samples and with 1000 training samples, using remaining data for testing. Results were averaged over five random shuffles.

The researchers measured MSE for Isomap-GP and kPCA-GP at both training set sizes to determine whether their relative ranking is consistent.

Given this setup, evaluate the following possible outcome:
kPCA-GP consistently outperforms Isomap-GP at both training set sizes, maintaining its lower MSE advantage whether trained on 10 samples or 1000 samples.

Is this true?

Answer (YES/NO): NO